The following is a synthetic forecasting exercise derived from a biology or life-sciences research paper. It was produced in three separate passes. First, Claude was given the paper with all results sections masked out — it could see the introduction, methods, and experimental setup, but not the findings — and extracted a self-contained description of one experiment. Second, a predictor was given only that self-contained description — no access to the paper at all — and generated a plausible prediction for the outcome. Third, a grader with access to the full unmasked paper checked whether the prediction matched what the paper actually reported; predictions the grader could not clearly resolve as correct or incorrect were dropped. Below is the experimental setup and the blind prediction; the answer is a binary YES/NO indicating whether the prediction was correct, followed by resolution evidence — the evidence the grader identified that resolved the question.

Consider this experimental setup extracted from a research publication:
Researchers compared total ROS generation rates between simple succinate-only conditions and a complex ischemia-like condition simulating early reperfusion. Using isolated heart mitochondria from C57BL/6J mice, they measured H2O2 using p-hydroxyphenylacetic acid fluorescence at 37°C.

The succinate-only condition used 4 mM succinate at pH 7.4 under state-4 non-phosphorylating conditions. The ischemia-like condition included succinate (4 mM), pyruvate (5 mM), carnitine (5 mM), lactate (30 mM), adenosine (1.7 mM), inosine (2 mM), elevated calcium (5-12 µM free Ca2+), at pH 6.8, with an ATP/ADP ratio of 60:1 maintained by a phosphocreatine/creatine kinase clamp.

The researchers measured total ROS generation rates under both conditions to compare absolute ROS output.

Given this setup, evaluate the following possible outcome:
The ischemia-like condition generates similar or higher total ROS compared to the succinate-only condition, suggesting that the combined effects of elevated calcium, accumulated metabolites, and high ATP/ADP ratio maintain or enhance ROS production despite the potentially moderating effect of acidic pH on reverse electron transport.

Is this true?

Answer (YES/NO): NO